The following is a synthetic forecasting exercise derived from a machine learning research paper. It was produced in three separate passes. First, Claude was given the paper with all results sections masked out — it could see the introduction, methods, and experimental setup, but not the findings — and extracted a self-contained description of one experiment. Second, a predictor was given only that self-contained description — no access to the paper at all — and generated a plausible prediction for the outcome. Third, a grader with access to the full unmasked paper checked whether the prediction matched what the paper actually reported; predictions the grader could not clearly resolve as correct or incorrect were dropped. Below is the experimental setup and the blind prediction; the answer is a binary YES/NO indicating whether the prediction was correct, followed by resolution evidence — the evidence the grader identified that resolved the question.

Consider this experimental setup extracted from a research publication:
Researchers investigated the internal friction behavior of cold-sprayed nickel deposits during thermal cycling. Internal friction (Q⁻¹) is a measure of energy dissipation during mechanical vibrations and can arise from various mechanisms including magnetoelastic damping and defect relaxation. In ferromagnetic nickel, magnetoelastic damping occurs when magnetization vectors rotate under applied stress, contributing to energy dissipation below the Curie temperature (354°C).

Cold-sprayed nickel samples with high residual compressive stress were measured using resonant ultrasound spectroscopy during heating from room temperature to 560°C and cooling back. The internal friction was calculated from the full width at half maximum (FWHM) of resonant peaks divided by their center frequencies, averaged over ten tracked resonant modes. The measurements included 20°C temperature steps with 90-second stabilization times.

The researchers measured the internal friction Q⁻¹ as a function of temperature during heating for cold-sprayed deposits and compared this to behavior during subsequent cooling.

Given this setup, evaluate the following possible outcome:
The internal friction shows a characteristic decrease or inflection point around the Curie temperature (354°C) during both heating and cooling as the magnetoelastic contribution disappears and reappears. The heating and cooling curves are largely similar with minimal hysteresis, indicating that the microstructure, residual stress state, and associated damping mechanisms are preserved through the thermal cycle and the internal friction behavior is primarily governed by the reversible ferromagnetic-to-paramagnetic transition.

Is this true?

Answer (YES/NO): NO